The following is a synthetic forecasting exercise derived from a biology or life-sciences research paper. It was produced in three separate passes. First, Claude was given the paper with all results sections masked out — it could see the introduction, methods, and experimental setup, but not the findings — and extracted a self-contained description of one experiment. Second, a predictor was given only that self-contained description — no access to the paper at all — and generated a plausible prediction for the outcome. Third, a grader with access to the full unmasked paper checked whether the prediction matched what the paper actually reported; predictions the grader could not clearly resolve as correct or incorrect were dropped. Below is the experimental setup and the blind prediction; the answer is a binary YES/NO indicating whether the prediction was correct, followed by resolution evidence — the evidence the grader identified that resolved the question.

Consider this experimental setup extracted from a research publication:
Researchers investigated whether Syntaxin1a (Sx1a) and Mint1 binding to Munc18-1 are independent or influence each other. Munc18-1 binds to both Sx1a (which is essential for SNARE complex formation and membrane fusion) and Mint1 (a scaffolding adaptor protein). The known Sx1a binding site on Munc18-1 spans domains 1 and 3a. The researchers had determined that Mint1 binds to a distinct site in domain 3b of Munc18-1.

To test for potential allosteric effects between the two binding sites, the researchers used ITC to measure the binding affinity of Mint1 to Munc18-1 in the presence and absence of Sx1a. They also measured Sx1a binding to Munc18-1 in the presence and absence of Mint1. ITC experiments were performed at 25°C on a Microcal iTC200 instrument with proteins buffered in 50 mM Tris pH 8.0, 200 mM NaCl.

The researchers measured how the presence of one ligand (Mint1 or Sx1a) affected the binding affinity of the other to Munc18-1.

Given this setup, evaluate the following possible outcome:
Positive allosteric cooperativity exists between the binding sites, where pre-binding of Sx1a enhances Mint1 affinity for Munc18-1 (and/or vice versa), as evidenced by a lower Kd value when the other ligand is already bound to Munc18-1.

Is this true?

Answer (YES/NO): NO